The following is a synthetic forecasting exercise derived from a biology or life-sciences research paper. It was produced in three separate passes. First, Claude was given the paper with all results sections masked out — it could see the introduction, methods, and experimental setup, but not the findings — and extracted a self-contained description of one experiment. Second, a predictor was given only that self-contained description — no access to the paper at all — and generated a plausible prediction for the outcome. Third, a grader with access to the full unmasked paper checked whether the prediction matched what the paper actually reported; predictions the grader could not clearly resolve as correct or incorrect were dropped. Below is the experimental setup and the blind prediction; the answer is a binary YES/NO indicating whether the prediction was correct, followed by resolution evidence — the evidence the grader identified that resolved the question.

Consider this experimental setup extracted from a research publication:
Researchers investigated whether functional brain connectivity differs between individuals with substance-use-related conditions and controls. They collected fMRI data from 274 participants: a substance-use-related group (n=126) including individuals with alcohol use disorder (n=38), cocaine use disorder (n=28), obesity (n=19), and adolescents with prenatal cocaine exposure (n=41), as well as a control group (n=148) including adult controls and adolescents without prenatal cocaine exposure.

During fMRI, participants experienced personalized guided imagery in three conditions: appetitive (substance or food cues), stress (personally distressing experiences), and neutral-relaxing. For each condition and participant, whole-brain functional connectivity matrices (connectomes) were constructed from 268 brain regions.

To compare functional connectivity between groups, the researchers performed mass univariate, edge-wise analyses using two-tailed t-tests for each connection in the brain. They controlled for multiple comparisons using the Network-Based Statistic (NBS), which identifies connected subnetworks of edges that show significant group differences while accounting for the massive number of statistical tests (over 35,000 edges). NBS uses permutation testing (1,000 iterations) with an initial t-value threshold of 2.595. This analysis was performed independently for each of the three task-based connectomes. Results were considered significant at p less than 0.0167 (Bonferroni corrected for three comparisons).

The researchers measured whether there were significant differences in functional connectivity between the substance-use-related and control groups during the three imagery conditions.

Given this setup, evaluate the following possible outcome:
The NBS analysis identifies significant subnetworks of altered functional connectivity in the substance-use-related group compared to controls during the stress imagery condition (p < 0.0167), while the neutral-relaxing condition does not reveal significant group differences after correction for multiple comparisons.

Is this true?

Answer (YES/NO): YES